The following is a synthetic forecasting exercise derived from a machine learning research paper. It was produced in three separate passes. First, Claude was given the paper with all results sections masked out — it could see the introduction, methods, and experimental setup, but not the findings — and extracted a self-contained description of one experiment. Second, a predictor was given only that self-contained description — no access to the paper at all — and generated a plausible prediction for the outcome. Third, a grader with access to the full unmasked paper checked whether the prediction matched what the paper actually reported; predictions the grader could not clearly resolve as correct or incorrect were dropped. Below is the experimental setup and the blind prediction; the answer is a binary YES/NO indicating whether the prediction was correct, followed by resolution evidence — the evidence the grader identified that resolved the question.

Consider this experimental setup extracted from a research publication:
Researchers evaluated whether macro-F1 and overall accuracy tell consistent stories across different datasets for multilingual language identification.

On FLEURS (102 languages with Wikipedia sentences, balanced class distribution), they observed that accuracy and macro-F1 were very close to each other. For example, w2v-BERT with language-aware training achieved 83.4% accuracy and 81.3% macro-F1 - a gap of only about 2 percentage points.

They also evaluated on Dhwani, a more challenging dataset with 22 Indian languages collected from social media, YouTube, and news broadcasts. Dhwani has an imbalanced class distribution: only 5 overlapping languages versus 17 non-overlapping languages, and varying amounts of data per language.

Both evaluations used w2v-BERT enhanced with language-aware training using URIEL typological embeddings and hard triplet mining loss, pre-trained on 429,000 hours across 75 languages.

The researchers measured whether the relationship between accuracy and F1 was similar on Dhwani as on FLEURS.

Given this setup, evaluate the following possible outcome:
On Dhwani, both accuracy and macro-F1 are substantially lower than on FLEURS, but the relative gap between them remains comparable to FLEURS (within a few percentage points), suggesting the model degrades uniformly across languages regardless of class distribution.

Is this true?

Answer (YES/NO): NO